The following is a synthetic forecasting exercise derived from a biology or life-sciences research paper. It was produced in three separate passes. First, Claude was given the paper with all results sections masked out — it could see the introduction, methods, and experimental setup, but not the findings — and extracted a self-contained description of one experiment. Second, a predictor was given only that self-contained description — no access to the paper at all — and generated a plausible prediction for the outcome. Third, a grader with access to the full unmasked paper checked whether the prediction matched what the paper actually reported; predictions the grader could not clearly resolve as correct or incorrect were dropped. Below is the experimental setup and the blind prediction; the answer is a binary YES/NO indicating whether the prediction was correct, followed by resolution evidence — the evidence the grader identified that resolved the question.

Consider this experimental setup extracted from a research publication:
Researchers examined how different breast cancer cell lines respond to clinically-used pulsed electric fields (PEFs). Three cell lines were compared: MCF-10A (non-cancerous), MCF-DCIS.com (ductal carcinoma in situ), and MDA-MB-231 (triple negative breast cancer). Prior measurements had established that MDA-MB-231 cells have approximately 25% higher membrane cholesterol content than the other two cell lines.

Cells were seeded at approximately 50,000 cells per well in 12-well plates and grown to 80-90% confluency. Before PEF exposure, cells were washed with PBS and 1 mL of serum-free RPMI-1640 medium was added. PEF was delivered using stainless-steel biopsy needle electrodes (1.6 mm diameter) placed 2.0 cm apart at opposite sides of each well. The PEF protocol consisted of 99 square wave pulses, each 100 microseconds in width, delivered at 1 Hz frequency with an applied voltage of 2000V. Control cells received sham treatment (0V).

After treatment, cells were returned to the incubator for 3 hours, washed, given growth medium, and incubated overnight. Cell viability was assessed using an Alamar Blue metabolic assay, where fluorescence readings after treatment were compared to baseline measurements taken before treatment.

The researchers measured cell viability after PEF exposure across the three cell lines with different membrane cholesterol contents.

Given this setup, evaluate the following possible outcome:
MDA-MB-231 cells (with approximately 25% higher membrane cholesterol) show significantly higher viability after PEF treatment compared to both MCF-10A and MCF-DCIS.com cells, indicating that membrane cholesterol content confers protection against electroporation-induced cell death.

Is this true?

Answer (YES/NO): YES